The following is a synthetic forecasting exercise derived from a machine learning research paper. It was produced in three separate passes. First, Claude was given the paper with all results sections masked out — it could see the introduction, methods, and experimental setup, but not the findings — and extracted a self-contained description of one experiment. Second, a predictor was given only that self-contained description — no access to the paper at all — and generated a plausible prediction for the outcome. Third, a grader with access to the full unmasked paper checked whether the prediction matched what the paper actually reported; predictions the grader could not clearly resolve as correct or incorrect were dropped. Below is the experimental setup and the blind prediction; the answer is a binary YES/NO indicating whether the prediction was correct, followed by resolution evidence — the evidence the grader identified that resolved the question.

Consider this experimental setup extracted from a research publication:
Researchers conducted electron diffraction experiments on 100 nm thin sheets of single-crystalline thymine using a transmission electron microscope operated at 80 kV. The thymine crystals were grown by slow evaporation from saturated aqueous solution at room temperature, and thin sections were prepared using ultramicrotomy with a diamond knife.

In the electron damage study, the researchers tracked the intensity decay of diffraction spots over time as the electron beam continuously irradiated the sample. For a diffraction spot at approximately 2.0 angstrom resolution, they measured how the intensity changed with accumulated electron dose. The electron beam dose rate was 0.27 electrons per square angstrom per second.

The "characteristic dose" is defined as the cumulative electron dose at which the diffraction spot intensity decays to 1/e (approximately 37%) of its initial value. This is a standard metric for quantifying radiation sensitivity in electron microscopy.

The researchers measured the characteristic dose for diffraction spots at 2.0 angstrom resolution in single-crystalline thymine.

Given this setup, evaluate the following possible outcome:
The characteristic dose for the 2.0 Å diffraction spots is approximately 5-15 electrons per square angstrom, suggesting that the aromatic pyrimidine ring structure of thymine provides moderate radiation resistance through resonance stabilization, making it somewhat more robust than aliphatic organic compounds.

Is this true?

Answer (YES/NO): NO